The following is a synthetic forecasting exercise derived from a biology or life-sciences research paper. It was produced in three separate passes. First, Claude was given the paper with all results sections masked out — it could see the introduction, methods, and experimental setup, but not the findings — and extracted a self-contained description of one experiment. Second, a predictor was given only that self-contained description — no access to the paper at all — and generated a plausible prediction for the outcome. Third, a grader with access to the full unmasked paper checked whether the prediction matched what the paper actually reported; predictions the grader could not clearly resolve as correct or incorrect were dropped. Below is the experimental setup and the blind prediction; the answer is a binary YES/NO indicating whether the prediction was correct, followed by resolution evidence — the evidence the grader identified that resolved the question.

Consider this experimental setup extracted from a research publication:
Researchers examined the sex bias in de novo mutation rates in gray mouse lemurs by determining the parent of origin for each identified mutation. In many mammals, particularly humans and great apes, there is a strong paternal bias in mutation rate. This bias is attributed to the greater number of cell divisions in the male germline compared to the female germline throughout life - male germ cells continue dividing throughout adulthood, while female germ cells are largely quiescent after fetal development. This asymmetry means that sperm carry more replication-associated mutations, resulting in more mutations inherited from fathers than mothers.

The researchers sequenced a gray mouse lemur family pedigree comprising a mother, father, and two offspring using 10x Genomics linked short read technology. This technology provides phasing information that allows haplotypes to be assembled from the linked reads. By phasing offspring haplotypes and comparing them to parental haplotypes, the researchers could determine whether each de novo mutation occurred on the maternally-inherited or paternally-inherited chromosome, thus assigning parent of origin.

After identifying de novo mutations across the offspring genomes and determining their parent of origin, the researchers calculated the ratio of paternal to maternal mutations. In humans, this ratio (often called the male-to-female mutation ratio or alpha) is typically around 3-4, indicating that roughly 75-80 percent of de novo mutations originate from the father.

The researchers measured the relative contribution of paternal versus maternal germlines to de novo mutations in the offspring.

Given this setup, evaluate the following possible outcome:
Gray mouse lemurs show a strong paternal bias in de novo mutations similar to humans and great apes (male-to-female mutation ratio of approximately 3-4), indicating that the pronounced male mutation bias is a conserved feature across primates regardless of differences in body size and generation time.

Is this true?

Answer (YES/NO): NO